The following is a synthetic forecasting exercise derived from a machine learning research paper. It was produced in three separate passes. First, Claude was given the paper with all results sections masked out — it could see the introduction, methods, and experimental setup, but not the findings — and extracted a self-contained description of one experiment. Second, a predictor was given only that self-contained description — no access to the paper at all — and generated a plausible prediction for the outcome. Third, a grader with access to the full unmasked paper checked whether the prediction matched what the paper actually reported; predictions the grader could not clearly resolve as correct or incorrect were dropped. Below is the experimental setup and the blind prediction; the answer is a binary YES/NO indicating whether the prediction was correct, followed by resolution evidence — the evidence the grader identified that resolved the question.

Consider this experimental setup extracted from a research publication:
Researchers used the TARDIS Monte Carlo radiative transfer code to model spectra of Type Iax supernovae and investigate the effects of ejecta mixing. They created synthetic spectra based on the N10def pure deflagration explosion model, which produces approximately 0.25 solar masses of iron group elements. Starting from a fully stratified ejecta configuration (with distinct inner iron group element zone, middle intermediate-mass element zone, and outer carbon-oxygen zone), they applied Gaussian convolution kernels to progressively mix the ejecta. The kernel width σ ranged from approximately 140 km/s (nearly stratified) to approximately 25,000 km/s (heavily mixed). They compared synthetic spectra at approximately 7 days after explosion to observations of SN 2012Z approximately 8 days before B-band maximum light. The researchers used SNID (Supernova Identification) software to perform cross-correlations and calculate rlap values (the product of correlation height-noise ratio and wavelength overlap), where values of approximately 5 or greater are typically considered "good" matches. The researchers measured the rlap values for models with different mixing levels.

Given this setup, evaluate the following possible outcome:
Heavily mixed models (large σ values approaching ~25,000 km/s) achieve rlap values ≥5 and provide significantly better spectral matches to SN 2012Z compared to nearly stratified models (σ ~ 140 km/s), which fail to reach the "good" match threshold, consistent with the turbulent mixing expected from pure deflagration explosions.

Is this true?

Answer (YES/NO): YES